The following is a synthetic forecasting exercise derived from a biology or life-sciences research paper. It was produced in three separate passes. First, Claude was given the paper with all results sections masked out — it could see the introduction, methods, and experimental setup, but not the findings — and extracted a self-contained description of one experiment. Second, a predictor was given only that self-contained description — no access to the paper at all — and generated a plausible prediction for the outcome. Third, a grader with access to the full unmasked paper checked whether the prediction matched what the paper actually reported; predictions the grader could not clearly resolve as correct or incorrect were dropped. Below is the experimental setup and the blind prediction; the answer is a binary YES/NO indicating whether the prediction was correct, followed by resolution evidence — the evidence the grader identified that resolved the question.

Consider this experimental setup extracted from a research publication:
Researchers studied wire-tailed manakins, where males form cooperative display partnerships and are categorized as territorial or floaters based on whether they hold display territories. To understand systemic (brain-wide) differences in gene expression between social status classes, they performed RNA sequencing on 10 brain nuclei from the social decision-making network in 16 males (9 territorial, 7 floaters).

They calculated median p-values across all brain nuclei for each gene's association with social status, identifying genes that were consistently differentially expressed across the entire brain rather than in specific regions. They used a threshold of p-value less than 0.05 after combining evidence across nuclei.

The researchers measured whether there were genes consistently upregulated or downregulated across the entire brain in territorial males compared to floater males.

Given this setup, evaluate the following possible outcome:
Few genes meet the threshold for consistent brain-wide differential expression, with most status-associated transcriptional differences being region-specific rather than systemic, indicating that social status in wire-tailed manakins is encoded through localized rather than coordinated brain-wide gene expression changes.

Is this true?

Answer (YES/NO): NO